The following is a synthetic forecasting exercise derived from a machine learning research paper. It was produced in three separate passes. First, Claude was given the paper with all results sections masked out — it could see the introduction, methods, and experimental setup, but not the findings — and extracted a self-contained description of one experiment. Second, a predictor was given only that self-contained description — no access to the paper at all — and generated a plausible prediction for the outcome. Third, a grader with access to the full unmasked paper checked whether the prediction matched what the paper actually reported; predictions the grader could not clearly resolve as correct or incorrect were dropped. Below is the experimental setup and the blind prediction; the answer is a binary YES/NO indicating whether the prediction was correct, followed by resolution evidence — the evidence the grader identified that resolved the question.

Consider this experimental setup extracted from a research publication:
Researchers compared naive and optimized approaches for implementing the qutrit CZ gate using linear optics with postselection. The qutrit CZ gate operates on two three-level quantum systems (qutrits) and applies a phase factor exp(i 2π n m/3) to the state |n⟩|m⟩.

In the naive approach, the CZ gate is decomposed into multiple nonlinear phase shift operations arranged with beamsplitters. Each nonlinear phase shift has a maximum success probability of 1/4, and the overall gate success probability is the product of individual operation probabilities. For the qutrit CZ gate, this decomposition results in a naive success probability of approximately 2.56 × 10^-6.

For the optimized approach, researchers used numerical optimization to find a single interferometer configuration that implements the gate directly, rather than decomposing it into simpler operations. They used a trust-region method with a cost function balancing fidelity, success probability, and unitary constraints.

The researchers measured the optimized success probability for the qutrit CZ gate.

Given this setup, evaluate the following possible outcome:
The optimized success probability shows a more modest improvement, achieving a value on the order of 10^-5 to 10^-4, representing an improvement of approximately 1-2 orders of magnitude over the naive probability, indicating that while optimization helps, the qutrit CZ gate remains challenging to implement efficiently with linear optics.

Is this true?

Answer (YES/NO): NO